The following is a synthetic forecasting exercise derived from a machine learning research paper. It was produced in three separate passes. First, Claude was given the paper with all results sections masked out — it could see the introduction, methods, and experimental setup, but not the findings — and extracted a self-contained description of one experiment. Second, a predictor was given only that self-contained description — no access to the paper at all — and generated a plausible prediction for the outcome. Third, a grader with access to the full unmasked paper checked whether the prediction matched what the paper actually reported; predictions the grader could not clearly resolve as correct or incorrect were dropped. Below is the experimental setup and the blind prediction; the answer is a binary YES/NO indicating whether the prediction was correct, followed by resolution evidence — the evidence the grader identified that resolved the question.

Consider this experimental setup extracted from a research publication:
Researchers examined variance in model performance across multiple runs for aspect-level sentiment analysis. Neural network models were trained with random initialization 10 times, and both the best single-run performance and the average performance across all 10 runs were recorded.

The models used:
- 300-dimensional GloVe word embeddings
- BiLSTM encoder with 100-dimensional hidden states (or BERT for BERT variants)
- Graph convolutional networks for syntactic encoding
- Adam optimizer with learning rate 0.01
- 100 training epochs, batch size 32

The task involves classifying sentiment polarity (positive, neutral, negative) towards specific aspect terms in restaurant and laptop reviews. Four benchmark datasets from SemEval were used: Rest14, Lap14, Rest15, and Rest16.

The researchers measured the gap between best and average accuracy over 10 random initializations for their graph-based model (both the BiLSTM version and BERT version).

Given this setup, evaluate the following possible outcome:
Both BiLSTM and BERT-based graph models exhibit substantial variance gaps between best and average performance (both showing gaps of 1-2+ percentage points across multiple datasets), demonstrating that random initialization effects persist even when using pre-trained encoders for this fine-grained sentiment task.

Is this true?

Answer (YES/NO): YES